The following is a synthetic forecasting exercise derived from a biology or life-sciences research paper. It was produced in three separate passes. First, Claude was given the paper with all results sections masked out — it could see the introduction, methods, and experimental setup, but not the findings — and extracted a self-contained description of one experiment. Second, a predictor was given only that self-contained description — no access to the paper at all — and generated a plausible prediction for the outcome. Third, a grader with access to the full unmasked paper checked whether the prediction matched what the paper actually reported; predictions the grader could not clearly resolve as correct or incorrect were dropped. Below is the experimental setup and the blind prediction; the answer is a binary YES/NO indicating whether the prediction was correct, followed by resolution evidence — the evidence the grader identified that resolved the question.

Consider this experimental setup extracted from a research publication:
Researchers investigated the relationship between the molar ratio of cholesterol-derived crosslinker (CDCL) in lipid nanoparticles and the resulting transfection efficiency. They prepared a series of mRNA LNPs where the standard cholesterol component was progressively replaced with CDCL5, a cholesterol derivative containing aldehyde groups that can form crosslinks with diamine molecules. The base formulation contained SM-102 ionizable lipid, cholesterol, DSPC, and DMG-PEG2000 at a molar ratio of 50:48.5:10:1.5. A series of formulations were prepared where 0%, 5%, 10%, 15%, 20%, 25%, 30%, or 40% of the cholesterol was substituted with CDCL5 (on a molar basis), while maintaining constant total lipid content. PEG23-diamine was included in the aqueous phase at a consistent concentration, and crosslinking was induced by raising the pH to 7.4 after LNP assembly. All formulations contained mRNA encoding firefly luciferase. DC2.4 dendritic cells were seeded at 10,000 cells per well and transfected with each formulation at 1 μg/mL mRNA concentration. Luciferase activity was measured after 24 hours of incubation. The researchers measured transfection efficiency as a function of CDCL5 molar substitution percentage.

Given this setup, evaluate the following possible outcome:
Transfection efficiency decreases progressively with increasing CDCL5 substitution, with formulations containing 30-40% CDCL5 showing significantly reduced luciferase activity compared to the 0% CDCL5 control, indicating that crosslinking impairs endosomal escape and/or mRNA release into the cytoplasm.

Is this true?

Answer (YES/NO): NO